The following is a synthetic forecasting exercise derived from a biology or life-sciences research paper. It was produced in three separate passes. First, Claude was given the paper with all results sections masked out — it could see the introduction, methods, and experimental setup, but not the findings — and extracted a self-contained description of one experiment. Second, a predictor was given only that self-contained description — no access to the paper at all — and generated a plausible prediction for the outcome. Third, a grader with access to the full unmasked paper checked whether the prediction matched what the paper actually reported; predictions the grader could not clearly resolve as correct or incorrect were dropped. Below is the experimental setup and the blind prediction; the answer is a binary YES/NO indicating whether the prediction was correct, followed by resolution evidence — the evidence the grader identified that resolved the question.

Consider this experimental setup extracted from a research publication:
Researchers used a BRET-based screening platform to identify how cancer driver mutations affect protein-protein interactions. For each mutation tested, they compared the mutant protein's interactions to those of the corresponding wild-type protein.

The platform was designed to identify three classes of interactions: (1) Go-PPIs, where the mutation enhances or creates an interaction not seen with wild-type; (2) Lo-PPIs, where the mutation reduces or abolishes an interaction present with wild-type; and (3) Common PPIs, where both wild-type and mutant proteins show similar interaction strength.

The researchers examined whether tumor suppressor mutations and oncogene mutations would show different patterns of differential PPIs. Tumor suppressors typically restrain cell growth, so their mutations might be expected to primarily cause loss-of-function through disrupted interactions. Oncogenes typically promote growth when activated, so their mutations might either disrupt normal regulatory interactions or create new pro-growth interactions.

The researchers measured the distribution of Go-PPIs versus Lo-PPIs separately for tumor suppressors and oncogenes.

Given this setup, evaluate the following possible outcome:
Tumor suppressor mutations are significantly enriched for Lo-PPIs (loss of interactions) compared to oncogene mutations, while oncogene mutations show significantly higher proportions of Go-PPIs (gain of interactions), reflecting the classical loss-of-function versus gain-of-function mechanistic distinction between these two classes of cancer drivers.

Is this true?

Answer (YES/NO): NO